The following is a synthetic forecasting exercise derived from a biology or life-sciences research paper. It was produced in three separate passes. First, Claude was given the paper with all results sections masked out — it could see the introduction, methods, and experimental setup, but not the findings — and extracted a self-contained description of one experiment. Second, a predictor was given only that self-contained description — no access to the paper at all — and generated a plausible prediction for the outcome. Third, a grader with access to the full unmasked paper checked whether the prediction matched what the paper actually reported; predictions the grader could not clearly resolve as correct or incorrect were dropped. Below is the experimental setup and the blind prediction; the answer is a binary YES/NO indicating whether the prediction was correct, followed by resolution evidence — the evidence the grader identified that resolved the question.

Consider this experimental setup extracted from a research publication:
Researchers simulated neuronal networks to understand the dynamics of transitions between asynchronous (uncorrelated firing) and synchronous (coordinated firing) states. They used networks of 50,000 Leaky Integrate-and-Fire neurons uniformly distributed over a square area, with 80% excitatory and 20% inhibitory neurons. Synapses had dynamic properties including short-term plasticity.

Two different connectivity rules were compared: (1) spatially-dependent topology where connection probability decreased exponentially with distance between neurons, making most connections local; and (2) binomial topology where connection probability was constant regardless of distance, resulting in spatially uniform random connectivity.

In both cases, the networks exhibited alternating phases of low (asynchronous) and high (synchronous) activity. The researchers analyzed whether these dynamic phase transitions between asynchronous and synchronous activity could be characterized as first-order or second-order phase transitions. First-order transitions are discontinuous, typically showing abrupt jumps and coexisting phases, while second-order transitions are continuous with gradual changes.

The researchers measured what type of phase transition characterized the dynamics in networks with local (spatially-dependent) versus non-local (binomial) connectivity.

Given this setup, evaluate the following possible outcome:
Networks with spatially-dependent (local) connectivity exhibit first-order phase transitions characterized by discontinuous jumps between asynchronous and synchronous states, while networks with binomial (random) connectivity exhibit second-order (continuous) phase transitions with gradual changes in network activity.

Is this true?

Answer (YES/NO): YES